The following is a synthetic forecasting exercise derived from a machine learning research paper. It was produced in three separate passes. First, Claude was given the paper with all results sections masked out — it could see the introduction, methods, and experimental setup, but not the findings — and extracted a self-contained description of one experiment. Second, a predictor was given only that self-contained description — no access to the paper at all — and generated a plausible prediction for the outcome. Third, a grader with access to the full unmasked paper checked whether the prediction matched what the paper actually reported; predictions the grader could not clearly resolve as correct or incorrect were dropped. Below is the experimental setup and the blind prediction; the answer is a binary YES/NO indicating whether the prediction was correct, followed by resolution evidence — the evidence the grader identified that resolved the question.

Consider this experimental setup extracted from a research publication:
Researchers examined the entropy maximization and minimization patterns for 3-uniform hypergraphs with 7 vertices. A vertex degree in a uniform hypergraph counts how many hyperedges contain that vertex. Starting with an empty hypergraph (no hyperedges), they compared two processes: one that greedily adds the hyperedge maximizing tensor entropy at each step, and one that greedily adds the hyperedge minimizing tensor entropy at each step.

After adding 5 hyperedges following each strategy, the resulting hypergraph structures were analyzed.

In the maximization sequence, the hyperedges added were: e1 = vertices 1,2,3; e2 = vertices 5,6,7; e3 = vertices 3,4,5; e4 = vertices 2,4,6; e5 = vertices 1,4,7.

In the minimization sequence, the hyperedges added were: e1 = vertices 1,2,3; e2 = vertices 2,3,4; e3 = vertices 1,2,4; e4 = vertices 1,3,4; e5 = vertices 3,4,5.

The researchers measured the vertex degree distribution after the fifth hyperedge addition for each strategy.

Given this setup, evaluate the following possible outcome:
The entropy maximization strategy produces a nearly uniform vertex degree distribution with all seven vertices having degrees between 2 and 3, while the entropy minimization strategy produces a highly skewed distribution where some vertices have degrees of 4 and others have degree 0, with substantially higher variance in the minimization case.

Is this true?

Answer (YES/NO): YES